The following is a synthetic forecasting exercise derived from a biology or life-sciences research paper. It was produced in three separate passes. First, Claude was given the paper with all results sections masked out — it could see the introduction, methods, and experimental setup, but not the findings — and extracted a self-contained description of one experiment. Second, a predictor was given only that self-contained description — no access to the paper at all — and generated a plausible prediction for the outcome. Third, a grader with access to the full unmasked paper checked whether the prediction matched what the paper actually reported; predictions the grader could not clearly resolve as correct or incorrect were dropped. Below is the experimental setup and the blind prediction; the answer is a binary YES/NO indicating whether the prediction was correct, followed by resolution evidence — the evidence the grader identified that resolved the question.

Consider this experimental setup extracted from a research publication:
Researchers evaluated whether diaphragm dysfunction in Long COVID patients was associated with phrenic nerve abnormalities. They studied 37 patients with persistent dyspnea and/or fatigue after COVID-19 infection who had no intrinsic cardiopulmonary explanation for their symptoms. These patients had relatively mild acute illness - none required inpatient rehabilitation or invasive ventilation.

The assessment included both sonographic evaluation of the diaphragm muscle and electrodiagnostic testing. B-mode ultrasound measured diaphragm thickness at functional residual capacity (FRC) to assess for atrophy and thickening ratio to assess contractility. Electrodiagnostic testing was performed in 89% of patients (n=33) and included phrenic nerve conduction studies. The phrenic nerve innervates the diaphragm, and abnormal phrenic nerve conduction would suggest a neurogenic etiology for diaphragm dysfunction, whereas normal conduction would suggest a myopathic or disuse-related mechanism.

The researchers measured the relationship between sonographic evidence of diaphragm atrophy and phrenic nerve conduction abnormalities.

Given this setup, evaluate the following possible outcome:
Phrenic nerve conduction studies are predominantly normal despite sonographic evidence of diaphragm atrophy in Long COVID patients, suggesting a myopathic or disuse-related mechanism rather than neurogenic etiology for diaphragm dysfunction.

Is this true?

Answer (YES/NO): YES